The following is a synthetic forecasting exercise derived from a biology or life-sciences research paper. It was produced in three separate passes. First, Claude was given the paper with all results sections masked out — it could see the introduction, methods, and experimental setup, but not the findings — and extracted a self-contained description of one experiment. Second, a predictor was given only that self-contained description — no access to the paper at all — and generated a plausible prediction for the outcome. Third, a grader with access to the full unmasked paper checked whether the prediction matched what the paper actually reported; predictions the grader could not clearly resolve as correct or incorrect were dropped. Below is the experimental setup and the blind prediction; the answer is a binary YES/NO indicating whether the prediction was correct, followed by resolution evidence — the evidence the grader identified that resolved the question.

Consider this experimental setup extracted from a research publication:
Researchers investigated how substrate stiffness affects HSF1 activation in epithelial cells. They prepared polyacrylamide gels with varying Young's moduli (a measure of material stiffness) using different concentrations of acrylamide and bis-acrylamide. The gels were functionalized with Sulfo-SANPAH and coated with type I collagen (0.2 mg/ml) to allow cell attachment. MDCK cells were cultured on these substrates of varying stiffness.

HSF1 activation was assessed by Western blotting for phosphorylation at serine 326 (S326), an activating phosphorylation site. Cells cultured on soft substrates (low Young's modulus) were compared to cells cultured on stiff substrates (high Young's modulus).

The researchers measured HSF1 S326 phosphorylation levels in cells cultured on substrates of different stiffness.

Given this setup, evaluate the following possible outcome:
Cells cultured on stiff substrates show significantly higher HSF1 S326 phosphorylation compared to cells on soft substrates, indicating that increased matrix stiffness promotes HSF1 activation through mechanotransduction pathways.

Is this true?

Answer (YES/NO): YES